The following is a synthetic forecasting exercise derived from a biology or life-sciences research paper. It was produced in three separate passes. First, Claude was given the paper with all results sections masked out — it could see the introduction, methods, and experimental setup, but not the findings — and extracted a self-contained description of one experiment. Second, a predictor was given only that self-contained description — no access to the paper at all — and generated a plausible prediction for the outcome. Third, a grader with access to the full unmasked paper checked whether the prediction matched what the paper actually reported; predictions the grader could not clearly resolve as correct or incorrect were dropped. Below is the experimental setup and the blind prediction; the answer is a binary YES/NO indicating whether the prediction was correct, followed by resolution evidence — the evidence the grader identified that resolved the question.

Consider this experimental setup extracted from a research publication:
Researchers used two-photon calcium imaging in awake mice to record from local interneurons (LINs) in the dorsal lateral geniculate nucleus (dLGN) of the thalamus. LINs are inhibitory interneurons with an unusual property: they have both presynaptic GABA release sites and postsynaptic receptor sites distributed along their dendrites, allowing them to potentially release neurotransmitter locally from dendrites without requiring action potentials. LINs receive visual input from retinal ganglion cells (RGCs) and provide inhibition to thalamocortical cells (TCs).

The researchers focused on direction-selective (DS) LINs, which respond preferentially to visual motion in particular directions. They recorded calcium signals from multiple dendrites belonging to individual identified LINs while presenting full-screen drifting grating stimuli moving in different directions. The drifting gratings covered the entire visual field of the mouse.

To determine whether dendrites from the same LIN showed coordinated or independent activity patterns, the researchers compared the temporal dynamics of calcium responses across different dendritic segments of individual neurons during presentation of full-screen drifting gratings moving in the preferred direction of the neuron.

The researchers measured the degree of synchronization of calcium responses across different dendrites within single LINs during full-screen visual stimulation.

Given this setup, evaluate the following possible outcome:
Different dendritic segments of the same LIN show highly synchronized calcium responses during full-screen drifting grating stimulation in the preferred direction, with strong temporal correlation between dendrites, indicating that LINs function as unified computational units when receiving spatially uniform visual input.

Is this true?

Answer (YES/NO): YES